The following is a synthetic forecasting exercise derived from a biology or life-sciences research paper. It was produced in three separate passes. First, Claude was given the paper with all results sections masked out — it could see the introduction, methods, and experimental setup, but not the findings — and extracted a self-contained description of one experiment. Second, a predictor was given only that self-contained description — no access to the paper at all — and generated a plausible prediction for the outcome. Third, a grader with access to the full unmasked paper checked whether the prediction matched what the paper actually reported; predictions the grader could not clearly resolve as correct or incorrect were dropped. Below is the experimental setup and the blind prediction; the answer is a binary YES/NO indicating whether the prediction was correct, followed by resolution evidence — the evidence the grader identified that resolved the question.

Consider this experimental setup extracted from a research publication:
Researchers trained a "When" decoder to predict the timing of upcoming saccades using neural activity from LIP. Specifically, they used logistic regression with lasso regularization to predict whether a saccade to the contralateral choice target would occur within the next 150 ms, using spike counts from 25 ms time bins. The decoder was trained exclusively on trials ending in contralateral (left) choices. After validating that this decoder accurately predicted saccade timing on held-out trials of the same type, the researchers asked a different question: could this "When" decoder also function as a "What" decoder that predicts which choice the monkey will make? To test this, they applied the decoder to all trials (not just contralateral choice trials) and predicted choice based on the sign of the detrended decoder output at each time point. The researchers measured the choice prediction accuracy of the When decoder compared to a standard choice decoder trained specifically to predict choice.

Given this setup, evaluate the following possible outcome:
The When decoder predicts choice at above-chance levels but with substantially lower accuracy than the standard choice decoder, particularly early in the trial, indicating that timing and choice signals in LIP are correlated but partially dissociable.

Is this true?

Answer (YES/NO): NO